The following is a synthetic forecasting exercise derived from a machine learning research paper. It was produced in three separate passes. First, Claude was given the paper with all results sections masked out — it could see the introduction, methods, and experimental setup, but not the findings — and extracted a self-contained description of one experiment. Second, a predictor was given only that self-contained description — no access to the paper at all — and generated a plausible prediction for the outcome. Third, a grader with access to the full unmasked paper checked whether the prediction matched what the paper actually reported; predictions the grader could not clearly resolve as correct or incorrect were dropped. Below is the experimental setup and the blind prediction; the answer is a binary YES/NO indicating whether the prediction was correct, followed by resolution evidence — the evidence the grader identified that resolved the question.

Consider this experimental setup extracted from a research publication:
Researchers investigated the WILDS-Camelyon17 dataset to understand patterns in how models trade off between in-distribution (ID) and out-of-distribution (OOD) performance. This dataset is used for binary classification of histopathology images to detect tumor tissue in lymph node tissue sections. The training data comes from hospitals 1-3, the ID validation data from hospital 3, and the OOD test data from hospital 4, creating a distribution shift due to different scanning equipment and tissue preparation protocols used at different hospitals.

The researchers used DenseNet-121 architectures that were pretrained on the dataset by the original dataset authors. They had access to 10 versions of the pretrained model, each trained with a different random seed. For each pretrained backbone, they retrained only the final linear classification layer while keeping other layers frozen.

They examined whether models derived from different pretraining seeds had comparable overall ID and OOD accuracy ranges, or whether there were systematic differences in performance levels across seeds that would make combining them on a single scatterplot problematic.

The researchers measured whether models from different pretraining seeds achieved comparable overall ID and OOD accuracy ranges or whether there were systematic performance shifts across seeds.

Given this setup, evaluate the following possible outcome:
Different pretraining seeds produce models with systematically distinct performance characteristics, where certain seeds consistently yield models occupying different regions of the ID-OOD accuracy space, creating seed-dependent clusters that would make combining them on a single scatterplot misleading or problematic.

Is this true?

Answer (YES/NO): YES